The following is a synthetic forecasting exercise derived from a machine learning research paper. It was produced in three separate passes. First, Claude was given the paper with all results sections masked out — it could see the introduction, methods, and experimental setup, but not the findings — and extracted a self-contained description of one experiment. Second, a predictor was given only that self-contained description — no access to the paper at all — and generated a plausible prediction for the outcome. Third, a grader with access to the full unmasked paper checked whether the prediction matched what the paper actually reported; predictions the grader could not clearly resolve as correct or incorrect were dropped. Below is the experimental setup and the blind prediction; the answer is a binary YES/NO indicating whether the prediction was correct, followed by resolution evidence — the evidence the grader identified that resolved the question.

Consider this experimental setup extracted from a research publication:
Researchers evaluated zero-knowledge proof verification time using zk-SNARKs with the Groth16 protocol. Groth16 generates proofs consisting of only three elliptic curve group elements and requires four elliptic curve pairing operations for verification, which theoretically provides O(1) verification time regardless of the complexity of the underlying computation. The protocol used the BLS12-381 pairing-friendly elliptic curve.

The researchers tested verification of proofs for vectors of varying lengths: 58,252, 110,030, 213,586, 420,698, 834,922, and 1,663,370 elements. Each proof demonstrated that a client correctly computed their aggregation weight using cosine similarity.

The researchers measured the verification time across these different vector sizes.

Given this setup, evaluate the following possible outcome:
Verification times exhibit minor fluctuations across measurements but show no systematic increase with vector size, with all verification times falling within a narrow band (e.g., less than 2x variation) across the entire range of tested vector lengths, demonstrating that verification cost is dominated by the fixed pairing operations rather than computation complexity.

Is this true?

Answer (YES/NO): YES